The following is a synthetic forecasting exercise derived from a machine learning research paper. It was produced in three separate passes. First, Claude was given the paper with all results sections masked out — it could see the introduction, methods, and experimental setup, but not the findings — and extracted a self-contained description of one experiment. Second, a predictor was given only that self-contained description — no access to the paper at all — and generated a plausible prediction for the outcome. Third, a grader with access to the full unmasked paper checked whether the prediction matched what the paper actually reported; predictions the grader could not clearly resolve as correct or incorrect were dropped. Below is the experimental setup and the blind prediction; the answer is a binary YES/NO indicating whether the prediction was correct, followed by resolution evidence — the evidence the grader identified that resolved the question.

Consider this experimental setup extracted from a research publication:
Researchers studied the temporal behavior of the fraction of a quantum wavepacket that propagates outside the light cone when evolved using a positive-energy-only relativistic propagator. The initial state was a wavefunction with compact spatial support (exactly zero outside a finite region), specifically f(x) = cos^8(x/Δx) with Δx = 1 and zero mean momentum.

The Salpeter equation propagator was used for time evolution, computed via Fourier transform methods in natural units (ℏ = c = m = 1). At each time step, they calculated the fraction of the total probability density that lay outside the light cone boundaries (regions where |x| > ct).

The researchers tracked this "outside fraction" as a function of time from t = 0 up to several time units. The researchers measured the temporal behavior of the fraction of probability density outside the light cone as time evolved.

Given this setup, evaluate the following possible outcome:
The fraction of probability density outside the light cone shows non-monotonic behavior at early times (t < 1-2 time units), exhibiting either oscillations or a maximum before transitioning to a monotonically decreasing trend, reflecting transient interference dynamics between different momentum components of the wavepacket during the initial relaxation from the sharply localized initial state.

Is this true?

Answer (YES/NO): YES